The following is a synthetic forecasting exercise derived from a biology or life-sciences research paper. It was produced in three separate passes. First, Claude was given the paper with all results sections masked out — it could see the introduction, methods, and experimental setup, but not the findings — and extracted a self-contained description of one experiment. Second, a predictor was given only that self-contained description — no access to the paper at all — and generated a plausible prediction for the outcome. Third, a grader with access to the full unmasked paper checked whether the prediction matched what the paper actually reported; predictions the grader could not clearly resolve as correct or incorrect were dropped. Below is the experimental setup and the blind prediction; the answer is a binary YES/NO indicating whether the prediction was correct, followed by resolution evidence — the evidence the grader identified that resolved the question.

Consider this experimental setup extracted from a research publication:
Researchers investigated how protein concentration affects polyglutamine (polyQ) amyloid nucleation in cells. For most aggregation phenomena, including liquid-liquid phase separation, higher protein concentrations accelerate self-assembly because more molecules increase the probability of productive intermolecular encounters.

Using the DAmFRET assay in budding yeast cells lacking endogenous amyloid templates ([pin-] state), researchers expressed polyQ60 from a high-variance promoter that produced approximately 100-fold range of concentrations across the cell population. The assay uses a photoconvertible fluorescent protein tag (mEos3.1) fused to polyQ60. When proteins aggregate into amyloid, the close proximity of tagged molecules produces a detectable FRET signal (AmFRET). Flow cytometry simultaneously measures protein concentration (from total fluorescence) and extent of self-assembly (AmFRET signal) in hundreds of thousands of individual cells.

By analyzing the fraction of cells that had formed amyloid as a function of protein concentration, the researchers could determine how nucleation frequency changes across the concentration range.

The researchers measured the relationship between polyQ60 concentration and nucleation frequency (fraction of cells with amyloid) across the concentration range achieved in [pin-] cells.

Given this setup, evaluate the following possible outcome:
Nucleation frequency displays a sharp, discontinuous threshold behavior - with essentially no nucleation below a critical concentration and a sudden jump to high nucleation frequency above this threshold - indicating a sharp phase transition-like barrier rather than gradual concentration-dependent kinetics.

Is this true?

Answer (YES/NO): NO